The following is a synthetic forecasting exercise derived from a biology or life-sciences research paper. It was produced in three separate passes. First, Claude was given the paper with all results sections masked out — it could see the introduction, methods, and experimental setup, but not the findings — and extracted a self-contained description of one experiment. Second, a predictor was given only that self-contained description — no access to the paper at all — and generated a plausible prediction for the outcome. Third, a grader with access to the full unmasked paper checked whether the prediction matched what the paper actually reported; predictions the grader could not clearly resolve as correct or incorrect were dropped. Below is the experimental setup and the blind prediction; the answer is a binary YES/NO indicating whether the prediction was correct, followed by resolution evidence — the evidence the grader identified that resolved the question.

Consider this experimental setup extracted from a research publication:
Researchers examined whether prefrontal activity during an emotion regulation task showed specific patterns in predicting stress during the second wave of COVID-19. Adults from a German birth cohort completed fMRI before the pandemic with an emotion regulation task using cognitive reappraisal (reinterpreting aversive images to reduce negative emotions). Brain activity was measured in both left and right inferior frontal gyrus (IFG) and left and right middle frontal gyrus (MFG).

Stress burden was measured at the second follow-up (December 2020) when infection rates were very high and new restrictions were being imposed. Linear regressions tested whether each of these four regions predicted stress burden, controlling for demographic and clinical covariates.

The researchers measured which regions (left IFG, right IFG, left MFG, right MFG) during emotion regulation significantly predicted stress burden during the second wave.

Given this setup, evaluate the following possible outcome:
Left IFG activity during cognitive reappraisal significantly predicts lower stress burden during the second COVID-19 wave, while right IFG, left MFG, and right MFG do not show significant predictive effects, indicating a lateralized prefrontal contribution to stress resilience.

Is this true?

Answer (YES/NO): NO